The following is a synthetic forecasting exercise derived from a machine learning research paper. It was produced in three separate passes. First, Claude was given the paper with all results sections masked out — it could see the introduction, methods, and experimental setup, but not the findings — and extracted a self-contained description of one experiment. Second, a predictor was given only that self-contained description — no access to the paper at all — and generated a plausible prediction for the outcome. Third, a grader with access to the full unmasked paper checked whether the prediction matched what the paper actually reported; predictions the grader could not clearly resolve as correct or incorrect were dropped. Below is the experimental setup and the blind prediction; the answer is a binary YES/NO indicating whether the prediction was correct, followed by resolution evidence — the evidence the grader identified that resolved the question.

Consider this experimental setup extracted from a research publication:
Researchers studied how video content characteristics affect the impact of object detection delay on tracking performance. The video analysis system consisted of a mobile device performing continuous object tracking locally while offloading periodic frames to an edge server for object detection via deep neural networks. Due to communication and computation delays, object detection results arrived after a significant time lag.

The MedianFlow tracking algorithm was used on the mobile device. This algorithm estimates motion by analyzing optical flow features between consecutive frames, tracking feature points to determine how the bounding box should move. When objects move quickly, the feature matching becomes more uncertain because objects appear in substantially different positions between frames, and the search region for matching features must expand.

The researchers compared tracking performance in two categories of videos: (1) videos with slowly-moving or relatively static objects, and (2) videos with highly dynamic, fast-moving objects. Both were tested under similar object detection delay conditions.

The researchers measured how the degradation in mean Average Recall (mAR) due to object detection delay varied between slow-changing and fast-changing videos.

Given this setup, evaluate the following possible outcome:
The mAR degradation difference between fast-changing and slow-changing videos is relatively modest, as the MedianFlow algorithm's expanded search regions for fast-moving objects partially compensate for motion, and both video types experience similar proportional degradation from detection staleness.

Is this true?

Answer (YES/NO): NO